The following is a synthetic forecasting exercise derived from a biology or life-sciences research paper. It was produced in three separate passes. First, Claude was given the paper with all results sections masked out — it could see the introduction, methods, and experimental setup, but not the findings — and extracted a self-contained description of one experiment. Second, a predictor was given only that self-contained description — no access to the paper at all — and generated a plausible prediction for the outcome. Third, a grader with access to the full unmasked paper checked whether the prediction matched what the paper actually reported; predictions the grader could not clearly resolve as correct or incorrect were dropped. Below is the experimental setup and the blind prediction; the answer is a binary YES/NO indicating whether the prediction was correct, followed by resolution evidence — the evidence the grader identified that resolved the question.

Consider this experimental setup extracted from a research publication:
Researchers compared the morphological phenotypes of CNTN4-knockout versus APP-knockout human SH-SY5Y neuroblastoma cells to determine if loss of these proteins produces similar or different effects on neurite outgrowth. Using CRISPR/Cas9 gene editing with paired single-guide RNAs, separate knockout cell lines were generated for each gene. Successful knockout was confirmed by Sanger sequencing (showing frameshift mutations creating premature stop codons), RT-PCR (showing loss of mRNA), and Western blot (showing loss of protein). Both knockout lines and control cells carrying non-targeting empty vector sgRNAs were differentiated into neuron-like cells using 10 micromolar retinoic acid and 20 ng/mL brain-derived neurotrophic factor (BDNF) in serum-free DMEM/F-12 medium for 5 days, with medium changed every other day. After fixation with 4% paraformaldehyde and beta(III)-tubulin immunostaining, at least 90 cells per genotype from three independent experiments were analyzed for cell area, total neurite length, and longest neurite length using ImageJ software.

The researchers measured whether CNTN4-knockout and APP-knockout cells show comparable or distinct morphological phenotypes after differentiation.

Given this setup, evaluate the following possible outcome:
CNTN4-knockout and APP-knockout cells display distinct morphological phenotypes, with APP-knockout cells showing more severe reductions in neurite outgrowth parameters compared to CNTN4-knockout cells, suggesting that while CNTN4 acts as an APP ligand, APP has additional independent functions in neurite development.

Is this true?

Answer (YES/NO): NO